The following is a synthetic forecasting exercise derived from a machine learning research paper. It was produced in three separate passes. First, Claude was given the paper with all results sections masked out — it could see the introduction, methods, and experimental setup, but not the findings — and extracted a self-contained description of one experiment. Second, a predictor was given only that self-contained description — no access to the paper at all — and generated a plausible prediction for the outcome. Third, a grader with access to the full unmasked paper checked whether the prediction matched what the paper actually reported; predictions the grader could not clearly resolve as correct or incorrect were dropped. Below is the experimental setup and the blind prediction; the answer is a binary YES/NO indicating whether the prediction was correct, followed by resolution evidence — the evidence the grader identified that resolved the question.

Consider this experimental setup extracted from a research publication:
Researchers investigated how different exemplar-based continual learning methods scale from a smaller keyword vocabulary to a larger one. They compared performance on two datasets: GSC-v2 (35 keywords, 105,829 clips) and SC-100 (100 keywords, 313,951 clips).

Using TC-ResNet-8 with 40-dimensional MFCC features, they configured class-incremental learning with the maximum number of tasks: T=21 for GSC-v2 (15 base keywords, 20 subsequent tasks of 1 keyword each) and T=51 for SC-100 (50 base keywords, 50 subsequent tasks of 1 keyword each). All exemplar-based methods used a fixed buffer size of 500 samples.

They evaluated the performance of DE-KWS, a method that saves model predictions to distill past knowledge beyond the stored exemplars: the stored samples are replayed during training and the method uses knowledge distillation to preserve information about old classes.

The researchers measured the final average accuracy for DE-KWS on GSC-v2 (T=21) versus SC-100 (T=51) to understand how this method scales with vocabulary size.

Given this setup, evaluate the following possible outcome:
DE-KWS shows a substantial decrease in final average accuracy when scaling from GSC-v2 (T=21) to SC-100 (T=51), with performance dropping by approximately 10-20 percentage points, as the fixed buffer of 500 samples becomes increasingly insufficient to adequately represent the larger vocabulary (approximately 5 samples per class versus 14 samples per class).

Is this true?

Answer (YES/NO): NO